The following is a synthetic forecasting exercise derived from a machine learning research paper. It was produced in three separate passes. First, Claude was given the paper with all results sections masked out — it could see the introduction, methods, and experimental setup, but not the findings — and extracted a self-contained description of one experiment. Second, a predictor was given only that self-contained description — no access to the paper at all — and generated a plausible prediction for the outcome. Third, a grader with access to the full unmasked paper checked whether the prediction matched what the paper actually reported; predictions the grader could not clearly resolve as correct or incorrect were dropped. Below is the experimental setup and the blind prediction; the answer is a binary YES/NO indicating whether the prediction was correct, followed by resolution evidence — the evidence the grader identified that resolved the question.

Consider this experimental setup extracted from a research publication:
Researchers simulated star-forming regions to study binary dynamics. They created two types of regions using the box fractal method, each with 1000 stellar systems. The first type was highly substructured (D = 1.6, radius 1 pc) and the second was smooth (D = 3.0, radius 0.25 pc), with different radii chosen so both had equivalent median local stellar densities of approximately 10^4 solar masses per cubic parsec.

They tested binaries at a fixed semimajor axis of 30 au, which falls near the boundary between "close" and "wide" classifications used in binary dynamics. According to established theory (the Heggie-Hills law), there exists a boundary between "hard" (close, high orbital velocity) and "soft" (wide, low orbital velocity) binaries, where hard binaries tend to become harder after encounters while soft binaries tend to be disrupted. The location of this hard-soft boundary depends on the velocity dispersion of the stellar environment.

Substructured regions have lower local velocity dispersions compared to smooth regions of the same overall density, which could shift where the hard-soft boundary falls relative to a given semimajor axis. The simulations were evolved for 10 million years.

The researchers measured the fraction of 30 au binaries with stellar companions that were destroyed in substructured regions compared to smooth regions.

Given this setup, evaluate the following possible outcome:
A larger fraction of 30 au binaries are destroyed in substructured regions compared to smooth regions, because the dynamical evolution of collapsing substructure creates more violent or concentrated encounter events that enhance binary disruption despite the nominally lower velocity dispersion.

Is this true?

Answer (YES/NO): YES